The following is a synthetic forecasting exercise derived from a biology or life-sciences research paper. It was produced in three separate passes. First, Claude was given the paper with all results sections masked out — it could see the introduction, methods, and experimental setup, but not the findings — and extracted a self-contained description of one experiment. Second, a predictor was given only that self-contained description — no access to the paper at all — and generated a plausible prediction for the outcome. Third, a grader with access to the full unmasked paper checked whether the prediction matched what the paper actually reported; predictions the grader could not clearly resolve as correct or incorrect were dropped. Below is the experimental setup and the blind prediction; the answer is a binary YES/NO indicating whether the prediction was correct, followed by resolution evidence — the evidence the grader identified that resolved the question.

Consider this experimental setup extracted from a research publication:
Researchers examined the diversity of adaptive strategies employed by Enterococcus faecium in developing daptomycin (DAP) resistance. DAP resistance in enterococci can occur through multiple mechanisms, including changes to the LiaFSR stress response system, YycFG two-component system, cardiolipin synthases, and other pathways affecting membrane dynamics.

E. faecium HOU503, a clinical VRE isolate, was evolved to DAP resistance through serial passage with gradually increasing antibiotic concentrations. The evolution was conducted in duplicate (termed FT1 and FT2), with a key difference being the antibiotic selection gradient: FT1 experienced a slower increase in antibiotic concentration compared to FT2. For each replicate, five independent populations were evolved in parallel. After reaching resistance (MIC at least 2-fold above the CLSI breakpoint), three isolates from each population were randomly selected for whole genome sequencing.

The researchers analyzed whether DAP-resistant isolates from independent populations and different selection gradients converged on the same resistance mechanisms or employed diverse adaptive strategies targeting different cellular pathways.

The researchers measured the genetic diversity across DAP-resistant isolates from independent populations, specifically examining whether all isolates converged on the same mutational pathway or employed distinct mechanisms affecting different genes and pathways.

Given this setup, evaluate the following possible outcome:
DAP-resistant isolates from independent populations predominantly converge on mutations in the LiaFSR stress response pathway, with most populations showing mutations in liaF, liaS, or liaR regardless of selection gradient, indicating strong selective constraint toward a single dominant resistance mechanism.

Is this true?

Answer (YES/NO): NO